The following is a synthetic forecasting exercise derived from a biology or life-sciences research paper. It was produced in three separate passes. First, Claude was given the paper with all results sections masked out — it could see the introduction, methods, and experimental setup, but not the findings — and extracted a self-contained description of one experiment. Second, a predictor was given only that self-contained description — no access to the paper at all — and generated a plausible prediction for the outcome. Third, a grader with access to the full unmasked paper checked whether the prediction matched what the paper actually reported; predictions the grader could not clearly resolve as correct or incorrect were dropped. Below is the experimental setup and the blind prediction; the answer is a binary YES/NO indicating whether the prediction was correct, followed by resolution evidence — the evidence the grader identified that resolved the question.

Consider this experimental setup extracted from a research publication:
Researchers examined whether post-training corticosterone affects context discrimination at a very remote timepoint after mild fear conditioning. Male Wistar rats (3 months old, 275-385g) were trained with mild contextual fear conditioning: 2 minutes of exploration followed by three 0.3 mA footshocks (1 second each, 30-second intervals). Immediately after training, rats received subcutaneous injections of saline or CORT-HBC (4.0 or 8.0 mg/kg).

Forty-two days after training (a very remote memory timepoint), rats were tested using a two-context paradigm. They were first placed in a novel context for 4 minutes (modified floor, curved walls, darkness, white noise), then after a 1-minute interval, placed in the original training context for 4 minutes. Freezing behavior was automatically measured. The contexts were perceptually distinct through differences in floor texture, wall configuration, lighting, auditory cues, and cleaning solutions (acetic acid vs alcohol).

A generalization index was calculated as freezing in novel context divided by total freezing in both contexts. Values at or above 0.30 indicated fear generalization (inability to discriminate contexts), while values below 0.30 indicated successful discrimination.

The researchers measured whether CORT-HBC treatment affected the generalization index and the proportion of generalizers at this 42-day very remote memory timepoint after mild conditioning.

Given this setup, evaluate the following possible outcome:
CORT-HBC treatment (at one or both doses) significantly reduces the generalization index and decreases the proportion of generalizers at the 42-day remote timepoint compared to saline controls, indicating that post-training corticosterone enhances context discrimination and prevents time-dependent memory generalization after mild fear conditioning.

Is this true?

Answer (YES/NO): NO